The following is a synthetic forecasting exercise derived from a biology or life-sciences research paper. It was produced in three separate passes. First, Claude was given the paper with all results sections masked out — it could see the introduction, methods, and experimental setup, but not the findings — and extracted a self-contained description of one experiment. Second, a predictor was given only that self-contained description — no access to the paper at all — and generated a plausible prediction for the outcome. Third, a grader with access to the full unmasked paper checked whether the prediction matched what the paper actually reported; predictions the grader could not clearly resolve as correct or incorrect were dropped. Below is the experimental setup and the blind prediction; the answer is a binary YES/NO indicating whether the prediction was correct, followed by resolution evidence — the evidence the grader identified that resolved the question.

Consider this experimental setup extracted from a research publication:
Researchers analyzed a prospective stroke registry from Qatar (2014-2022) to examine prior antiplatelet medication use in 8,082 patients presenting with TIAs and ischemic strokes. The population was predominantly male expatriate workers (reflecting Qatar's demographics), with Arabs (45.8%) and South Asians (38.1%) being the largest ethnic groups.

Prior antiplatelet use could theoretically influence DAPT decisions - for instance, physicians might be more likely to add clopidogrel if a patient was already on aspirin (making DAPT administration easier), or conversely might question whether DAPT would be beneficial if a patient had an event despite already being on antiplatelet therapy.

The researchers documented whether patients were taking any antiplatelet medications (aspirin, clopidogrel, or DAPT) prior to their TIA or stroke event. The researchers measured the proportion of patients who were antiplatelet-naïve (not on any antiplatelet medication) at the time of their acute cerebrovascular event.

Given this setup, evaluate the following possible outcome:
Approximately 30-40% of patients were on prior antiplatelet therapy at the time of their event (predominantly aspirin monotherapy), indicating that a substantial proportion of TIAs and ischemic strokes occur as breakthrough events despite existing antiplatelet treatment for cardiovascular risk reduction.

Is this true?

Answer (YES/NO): NO